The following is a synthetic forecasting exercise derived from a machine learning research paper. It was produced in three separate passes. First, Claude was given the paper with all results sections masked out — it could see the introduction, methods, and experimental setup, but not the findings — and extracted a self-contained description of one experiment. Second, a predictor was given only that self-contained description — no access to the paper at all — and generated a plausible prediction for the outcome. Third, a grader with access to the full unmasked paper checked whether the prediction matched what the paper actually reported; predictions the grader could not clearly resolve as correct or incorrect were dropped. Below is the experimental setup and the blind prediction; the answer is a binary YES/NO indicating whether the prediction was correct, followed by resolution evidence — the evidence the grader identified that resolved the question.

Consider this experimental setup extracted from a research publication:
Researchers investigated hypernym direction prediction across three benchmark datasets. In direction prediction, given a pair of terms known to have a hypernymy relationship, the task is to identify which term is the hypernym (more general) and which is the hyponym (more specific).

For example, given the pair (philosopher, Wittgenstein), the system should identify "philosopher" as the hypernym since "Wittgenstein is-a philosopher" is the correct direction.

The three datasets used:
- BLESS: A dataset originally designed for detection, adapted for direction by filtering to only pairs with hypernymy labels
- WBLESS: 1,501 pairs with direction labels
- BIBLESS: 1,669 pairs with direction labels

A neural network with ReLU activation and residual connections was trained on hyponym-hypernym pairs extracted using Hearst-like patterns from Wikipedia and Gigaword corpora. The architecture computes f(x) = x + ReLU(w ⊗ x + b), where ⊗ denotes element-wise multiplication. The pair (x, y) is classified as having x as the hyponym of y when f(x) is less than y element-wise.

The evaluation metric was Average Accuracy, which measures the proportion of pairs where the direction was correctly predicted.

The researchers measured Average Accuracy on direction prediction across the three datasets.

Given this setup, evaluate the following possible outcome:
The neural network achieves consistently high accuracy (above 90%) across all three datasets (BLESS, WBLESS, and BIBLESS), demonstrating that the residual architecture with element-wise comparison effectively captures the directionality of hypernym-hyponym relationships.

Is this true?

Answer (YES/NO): NO